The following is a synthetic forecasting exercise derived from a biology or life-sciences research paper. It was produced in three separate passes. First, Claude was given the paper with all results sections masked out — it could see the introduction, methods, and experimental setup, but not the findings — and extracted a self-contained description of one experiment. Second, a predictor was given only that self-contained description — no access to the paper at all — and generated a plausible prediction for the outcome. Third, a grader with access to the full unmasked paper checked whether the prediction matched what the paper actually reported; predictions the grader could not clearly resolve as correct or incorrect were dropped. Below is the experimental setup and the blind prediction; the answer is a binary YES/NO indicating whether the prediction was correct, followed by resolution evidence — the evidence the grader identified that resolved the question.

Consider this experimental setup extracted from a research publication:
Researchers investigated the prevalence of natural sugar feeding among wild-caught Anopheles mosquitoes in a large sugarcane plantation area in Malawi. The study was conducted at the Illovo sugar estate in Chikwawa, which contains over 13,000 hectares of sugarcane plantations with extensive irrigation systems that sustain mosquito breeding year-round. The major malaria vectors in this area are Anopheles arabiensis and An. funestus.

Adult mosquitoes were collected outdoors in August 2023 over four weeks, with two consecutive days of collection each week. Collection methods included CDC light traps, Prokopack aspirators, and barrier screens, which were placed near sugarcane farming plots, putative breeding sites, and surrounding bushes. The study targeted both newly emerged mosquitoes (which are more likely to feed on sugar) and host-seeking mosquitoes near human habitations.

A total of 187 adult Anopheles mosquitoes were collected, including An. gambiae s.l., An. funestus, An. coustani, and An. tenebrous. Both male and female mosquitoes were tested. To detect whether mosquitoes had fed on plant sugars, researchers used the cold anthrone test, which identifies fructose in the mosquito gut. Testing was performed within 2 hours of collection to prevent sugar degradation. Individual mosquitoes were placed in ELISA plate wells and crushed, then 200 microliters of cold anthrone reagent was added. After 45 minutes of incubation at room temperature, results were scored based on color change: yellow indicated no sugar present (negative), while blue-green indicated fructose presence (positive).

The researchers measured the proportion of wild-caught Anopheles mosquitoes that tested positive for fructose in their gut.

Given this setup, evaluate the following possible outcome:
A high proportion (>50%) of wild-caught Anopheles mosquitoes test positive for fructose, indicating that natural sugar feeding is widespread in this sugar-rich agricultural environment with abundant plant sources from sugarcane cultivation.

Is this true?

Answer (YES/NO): NO